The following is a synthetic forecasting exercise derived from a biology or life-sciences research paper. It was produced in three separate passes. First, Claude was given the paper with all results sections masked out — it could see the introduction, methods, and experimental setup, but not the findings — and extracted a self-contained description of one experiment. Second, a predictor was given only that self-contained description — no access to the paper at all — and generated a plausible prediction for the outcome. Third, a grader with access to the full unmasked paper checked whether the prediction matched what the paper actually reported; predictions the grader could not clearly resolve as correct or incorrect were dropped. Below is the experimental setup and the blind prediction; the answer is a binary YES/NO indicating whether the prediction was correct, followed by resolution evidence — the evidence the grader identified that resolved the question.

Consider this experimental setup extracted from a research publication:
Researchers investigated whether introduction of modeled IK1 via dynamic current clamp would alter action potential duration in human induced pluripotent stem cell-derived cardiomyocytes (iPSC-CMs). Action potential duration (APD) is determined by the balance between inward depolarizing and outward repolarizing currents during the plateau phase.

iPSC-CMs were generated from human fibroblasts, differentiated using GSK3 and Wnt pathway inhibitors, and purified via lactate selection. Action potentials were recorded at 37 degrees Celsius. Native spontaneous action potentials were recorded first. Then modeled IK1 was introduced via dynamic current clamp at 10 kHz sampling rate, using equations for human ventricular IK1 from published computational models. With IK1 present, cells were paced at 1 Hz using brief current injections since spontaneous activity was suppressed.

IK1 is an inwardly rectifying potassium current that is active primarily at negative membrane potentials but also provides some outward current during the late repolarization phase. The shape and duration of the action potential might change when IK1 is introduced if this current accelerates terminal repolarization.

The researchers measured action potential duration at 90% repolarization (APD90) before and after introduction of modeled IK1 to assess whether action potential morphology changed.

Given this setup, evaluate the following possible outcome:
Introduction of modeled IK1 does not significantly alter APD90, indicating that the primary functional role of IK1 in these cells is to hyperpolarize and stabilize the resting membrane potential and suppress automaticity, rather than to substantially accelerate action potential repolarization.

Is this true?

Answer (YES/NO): NO